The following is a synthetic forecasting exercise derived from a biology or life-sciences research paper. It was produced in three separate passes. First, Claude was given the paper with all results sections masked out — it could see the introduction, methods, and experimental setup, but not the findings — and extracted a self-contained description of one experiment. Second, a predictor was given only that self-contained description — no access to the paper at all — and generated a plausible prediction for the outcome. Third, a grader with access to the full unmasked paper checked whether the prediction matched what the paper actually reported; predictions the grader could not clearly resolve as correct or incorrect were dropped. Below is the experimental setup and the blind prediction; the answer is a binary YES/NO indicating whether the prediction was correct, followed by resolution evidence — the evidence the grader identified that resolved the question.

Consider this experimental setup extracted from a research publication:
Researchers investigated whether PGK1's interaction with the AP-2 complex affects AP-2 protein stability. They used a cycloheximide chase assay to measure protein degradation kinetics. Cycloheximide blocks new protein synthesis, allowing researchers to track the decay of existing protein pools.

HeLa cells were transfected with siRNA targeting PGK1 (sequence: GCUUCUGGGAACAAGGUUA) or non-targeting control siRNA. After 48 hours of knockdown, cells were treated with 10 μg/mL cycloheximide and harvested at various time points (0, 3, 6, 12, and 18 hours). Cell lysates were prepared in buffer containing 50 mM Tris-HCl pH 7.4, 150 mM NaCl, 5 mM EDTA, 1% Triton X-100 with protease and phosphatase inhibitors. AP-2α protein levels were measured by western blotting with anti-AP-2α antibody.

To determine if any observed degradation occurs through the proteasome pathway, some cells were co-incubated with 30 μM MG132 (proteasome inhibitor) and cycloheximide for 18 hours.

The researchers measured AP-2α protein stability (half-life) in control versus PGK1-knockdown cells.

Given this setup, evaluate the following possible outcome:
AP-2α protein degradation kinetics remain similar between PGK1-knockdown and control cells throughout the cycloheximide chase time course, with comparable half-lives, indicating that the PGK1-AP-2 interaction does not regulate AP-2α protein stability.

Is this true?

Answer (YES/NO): NO